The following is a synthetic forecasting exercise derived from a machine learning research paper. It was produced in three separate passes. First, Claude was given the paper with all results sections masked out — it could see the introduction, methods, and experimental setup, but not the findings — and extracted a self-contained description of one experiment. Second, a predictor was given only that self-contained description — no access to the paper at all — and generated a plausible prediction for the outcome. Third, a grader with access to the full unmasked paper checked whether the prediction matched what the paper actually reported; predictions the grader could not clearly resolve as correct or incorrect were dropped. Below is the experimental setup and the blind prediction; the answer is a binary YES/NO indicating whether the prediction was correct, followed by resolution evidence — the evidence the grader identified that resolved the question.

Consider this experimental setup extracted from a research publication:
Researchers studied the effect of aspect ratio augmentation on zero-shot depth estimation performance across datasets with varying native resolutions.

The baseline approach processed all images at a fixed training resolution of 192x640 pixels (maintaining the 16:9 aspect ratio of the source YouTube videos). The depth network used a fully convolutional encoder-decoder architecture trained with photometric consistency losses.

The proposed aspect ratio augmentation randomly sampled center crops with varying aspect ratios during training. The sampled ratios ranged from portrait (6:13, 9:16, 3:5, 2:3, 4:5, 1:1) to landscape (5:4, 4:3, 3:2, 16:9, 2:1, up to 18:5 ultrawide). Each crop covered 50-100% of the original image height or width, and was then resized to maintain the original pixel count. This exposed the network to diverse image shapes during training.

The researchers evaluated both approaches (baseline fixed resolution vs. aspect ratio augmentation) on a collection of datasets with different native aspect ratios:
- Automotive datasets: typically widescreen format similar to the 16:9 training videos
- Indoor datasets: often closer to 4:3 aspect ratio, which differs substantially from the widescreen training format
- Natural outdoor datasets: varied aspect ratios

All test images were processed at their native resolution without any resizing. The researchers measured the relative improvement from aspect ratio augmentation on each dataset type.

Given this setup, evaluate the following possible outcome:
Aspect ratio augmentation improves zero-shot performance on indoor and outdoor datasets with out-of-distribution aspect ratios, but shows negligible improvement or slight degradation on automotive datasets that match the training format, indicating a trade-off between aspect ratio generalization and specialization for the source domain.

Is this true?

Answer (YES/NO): NO